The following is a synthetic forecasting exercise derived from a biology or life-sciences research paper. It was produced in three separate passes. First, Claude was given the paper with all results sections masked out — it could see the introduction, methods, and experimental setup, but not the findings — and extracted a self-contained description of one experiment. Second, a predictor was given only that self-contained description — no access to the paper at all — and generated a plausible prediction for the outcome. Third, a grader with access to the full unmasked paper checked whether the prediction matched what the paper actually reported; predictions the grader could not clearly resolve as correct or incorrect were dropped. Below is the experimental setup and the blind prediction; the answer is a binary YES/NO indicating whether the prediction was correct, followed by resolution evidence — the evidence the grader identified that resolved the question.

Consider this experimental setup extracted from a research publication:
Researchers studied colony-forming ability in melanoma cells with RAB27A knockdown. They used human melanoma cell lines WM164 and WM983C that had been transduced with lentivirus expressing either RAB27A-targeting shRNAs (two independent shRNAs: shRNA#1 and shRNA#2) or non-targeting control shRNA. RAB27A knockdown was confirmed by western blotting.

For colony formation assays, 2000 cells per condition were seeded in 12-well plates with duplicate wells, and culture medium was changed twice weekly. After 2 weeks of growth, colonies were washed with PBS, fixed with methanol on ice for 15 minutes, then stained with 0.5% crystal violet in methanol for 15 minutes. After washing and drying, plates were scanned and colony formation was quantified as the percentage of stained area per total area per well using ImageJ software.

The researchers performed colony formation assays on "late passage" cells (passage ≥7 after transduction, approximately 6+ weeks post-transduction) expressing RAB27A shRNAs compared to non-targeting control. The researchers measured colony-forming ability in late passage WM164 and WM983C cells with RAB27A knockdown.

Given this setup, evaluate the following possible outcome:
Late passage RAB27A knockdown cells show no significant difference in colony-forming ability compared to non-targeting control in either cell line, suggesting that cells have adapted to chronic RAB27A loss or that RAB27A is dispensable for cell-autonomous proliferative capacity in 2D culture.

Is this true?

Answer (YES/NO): YES